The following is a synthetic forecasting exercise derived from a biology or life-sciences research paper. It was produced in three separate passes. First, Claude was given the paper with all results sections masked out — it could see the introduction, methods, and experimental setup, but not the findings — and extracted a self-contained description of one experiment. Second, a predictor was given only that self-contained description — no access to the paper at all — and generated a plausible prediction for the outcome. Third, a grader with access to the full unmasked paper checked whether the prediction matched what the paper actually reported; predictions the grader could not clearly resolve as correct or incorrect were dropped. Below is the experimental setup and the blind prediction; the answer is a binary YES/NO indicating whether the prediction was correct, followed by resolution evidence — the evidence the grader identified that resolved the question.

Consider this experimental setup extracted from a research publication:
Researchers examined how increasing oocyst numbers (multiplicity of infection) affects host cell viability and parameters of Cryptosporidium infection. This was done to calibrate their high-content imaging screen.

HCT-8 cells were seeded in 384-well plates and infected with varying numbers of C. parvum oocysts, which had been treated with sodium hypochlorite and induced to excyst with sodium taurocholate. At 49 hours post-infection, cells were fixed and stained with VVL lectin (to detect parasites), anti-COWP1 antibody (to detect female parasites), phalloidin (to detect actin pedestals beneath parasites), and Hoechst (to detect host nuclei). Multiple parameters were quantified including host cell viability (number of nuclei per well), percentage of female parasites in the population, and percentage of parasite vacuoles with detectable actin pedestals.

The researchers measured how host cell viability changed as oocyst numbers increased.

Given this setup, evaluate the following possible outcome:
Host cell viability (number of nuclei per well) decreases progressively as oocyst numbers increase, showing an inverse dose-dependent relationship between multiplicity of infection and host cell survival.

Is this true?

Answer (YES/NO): YES